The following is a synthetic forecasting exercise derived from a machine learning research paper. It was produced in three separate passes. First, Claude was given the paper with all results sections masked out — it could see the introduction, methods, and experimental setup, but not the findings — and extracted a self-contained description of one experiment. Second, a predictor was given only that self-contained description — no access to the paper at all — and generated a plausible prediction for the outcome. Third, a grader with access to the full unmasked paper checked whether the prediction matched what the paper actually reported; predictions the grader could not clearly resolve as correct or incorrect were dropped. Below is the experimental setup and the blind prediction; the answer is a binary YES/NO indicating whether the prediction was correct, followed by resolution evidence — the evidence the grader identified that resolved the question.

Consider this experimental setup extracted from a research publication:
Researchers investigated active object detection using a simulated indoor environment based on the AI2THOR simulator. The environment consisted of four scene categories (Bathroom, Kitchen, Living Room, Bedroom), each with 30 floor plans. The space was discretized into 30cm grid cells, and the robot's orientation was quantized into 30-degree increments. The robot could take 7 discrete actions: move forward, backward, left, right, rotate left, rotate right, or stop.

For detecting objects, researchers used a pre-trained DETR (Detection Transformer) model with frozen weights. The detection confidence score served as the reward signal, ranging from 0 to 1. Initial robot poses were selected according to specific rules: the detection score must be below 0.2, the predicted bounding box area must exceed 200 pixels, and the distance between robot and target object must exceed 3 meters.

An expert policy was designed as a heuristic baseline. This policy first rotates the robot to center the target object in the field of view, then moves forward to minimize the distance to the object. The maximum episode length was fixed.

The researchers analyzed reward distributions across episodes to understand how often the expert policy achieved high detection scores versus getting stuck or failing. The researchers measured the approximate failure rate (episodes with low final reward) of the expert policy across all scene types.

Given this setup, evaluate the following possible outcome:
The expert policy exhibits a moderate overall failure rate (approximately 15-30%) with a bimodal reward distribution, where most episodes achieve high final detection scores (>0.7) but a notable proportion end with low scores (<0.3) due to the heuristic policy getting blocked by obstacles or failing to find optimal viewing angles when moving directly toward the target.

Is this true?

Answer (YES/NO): NO